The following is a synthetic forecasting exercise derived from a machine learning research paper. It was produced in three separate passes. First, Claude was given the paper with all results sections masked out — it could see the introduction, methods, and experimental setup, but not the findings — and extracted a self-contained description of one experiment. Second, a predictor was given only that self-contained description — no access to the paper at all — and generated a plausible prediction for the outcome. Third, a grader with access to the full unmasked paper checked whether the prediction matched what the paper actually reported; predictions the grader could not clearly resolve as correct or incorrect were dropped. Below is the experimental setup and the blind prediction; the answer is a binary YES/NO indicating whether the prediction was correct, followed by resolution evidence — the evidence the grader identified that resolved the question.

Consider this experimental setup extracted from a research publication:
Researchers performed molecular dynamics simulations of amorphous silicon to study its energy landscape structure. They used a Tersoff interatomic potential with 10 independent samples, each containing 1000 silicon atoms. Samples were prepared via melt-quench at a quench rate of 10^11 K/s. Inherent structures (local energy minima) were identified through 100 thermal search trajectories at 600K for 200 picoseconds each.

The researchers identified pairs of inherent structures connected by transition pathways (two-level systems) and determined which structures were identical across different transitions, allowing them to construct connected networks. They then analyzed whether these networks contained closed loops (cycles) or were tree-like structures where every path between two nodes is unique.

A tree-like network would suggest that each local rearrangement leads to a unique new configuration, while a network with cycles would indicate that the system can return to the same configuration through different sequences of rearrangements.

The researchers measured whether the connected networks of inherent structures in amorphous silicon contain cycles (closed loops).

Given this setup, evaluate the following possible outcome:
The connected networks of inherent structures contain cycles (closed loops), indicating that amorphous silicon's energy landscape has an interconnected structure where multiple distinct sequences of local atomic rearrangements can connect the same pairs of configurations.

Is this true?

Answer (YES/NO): YES